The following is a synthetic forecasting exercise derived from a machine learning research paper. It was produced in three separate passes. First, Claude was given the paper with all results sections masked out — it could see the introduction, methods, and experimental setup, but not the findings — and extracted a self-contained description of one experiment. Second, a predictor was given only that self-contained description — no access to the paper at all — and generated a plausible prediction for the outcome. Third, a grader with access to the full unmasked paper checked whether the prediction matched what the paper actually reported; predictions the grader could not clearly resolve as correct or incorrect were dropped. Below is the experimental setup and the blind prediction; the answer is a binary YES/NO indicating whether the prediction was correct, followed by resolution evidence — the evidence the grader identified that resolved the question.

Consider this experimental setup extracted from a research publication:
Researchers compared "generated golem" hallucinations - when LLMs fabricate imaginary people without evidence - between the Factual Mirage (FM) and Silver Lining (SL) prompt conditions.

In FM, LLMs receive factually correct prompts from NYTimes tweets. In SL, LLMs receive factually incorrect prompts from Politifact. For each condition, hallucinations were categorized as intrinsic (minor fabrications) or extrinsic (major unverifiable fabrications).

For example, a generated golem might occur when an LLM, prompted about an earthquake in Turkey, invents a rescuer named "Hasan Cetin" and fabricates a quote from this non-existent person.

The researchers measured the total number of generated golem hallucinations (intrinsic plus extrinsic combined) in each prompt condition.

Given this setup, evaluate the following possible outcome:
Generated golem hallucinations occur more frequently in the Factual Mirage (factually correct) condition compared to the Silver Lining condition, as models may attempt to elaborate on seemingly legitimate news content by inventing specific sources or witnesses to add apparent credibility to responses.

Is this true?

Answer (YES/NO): YES